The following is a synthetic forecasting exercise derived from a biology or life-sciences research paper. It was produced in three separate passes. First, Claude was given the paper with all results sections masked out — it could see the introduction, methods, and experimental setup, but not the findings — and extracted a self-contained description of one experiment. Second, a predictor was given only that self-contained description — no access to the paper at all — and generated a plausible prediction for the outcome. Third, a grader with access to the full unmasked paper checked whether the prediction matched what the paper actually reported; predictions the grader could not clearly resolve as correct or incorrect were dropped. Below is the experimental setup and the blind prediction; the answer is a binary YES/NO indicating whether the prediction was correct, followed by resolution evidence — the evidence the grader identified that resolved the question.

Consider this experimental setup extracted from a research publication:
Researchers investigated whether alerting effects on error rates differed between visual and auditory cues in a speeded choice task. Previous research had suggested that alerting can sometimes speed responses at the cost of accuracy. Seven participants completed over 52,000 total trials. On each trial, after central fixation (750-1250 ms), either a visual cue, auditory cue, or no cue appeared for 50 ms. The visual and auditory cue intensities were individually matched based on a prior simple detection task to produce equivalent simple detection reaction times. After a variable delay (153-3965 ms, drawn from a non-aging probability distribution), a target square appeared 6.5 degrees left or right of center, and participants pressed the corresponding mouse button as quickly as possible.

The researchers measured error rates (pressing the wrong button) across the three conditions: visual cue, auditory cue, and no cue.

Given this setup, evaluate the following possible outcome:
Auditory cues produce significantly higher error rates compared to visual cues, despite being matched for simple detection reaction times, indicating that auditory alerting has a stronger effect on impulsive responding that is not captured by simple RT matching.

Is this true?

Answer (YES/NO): NO